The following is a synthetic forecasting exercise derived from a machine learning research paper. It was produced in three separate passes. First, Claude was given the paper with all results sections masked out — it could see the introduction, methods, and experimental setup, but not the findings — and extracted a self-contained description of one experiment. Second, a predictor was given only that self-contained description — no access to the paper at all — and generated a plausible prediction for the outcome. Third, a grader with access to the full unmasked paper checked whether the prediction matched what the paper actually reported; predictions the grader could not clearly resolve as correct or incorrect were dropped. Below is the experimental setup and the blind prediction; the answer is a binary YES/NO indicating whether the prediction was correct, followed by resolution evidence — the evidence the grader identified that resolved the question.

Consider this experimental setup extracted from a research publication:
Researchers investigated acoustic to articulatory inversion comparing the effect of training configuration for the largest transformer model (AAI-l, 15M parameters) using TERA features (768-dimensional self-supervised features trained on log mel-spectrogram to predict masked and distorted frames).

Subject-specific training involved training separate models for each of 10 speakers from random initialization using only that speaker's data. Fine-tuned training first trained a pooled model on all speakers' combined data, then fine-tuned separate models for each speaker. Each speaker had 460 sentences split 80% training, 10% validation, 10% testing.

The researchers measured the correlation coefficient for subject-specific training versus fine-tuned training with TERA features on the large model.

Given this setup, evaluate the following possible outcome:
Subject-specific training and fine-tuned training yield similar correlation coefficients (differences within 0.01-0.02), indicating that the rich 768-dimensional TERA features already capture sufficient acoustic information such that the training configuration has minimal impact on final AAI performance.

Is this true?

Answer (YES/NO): NO